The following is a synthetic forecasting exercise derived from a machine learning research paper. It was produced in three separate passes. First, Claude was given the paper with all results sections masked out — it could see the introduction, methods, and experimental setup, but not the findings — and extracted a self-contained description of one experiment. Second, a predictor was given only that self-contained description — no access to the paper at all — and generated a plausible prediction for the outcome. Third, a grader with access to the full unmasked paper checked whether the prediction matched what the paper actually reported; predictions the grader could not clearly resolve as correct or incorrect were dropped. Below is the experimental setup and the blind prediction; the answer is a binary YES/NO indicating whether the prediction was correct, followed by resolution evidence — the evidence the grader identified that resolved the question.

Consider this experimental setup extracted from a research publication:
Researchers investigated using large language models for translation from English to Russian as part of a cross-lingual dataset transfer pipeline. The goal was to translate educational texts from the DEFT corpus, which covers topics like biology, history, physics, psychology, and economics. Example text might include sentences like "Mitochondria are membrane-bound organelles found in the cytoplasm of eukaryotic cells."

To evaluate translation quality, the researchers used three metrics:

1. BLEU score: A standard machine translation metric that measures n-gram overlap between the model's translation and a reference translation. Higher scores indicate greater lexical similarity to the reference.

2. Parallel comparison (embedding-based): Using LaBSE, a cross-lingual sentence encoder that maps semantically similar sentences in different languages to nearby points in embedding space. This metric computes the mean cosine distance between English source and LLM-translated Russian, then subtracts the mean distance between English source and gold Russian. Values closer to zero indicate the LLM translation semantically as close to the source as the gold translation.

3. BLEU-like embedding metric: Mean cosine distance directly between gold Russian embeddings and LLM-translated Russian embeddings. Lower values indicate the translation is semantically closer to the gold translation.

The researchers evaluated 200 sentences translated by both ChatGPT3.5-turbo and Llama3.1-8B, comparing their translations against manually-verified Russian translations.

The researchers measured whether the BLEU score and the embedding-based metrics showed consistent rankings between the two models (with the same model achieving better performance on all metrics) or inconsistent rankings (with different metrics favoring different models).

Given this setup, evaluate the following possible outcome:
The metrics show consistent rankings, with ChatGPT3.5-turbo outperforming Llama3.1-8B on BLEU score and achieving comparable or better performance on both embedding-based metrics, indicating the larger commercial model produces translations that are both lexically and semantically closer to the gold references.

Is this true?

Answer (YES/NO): YES